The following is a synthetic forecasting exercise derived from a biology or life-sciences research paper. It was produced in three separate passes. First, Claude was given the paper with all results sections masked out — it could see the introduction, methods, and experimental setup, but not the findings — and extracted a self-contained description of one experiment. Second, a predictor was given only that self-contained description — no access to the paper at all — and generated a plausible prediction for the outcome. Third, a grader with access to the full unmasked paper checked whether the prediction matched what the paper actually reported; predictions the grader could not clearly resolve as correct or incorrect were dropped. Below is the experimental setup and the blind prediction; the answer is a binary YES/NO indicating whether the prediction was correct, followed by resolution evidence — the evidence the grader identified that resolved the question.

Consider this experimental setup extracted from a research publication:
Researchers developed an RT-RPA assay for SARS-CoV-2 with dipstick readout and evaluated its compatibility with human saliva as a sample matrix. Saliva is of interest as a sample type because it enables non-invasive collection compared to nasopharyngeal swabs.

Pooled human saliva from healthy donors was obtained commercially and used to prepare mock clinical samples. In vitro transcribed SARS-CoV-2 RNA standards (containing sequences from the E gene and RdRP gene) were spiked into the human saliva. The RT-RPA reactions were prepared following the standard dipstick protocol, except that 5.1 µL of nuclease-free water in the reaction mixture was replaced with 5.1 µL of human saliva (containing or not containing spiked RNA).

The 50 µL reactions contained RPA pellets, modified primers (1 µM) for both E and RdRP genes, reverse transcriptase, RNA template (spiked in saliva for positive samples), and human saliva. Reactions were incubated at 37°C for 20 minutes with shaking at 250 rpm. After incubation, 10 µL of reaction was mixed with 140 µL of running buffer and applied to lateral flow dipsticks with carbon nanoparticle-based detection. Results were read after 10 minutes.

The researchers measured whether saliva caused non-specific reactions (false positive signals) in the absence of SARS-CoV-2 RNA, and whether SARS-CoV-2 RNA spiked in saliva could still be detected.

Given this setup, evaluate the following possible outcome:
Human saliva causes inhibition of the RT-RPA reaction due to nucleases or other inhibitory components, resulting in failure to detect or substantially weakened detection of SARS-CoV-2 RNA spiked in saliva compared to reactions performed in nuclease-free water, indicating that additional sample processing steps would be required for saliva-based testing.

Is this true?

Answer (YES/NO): NO